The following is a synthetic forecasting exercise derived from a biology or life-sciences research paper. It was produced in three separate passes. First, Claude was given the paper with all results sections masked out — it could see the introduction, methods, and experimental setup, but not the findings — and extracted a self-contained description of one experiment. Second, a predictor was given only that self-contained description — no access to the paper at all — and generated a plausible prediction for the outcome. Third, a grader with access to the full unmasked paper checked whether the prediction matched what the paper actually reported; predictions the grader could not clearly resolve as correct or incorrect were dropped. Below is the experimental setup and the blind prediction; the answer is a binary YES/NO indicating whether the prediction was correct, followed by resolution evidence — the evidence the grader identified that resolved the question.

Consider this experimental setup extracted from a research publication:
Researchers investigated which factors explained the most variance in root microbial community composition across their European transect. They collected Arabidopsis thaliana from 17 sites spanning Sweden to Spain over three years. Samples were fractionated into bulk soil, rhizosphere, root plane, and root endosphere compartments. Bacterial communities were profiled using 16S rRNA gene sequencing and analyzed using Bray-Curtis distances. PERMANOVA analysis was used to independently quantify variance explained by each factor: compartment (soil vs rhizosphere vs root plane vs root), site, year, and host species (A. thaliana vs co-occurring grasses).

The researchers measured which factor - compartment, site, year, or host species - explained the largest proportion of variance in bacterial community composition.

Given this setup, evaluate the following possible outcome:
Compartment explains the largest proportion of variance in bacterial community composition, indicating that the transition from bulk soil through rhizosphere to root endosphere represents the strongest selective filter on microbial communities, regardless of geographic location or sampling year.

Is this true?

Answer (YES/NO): YES